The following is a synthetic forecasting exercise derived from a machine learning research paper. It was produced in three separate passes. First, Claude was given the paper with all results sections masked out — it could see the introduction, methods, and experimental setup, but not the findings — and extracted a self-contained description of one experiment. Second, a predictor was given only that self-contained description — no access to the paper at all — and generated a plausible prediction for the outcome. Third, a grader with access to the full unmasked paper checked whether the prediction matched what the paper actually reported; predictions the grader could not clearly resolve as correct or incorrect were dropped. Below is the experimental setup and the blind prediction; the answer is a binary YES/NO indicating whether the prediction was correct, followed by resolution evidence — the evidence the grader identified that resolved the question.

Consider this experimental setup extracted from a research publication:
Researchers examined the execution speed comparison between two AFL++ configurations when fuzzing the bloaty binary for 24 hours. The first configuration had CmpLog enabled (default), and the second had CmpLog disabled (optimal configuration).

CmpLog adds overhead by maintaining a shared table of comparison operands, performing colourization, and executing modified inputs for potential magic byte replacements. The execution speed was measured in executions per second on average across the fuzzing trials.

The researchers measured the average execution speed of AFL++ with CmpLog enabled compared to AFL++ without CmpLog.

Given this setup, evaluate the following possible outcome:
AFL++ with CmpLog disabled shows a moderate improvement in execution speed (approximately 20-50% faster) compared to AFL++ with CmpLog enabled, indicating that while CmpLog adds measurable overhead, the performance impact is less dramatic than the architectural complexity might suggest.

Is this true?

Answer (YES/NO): NO